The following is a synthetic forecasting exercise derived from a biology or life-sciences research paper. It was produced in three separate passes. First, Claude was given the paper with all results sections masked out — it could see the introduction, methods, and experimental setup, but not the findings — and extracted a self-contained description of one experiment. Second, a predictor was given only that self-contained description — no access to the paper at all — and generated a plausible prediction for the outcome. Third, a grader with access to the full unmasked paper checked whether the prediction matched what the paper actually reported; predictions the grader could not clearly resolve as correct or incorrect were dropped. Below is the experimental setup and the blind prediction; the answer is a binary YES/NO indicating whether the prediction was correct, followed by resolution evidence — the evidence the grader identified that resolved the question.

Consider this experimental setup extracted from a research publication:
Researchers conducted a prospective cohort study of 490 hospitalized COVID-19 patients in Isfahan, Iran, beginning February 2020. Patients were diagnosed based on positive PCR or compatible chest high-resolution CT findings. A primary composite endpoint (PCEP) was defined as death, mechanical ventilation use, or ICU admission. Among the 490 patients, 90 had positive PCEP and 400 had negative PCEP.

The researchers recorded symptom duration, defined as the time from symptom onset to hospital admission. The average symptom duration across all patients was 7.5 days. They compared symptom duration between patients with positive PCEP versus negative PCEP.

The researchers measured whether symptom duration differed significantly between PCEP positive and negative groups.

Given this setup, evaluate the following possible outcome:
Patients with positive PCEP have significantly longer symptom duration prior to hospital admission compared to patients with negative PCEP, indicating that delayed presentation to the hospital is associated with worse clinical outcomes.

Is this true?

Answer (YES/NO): NO